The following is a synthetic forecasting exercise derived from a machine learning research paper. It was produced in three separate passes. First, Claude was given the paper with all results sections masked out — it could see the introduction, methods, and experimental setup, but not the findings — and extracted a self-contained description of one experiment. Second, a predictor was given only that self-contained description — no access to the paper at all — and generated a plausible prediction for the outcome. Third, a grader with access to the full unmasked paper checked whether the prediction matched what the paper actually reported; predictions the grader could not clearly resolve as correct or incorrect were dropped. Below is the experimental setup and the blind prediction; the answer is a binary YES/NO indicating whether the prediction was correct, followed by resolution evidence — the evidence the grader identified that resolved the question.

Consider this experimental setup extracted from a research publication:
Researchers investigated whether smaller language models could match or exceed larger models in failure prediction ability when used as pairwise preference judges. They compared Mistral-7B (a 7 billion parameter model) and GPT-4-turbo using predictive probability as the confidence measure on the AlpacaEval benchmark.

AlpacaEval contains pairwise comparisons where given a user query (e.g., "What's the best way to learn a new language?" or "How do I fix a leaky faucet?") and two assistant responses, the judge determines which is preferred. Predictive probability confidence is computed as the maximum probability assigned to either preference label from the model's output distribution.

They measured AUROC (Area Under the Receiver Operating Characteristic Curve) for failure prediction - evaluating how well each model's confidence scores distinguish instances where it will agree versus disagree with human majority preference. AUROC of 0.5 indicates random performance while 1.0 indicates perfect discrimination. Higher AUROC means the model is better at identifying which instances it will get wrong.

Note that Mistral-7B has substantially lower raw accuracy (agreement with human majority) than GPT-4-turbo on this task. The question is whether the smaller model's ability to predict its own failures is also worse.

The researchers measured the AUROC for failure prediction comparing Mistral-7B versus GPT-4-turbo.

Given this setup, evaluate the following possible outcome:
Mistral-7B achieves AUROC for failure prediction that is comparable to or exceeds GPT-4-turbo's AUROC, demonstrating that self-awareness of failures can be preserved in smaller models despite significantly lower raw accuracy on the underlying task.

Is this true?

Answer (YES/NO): YES